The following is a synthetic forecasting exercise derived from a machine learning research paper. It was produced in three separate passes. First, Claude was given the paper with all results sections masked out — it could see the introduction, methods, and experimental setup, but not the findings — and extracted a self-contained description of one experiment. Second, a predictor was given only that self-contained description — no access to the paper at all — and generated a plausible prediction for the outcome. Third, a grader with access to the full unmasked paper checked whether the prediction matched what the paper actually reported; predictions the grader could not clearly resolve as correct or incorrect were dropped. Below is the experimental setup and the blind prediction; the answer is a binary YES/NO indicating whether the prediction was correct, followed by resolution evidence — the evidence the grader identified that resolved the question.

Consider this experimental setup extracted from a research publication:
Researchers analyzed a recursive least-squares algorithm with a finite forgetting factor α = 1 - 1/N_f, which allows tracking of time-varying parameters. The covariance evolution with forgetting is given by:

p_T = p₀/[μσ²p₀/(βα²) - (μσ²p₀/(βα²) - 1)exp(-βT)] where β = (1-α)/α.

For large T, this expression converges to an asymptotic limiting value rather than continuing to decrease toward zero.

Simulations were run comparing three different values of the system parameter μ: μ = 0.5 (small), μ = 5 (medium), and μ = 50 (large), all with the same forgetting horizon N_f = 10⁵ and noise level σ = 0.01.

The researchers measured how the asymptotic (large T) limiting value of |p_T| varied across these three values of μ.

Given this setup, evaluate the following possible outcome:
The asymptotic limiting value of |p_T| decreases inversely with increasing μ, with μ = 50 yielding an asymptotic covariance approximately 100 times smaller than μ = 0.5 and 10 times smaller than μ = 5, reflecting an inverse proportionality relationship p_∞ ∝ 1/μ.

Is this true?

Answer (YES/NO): YES